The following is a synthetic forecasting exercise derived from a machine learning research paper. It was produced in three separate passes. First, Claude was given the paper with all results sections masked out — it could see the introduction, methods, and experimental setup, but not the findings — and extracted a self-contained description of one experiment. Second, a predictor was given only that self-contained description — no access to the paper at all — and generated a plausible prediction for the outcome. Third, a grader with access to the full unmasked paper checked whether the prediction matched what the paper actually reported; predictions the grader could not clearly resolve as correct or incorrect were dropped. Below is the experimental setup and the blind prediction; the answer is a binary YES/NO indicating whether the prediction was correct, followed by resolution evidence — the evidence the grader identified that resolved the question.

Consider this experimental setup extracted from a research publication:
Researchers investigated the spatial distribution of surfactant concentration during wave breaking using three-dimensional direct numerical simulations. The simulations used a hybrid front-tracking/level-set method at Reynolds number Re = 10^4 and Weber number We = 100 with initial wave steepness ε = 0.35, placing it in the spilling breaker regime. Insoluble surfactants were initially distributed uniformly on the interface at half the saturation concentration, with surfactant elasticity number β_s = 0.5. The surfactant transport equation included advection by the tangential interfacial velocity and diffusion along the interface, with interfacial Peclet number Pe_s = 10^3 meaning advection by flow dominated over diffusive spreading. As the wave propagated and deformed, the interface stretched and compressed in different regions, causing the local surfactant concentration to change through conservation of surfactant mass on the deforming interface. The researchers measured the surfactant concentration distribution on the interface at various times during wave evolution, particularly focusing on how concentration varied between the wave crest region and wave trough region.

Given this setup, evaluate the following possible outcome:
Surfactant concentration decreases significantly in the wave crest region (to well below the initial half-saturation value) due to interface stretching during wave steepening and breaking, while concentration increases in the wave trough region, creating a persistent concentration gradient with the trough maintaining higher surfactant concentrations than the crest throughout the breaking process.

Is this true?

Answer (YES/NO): NO